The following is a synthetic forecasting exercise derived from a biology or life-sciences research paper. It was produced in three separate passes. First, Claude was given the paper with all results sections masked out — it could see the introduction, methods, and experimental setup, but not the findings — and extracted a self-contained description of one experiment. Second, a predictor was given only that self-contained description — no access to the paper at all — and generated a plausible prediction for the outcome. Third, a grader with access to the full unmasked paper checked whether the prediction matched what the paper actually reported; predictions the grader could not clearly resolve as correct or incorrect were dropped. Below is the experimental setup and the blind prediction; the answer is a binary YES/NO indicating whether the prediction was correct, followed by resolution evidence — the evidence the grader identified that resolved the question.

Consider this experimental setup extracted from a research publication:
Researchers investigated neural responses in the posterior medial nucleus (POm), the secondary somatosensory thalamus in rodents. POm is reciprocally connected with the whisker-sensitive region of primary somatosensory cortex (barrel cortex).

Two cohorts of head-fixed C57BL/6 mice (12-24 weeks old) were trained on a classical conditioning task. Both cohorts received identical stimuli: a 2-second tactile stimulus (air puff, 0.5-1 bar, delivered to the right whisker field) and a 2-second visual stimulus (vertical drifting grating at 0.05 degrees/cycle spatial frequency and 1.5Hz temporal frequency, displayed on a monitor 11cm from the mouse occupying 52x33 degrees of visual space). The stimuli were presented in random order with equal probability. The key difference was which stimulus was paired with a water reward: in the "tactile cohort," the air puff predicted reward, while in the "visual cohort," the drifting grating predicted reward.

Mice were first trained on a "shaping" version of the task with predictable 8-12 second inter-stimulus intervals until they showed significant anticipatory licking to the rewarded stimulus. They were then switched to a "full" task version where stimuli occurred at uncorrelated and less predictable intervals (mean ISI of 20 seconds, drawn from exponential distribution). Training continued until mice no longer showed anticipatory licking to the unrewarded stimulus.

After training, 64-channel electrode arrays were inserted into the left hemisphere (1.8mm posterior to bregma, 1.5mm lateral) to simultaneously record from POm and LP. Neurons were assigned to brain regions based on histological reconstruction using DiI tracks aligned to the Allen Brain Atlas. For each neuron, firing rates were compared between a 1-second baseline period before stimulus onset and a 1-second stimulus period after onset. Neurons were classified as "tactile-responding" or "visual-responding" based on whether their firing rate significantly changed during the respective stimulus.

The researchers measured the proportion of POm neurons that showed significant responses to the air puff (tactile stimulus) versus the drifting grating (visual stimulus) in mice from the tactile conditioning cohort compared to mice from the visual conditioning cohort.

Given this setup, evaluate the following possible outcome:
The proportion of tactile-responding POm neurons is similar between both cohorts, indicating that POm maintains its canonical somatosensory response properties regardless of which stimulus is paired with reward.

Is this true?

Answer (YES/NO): NO